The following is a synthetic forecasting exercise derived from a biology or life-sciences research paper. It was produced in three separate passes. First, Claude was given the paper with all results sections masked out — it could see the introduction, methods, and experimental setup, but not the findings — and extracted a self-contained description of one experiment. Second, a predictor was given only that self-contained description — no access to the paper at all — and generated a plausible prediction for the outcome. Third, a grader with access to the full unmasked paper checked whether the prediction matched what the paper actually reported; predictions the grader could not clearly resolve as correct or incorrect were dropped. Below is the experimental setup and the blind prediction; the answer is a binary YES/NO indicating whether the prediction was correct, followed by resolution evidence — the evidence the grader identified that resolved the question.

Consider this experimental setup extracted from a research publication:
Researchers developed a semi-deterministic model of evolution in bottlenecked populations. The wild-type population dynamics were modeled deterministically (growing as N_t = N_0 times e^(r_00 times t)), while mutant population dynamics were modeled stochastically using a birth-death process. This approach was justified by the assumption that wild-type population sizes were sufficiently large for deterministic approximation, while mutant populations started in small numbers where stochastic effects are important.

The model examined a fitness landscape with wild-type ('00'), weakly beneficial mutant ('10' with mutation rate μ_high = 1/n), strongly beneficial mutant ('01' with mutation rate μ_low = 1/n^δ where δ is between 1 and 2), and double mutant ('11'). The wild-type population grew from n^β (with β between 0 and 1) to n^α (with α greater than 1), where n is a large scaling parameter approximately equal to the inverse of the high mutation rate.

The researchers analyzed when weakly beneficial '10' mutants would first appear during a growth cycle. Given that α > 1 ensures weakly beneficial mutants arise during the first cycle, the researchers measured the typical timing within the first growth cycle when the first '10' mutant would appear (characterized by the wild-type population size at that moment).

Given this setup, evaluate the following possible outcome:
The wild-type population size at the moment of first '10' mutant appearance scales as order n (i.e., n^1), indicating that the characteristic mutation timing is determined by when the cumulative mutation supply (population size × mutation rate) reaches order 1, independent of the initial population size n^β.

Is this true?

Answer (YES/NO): YES